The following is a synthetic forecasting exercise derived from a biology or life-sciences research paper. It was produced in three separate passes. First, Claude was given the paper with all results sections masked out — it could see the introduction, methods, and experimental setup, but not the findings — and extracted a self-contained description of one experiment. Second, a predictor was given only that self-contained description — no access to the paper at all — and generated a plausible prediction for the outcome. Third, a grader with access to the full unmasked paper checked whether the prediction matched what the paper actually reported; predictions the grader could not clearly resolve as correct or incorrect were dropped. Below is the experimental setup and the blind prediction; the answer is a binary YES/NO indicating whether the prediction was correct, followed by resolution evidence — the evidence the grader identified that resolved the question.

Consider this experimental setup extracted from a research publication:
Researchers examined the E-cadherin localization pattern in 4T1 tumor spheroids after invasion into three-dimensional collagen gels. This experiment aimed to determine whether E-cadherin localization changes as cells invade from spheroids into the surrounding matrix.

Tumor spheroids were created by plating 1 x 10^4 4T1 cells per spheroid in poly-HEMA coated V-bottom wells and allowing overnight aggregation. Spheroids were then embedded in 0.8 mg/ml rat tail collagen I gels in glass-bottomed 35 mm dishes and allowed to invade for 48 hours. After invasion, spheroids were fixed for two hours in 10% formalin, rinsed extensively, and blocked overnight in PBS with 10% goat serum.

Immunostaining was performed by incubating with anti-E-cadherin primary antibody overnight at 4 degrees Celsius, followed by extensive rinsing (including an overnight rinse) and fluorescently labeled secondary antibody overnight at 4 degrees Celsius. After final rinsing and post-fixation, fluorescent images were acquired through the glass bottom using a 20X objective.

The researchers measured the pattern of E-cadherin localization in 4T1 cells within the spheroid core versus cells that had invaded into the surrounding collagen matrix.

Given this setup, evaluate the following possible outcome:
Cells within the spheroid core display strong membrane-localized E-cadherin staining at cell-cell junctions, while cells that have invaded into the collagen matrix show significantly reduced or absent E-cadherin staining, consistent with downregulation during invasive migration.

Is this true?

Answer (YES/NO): NO